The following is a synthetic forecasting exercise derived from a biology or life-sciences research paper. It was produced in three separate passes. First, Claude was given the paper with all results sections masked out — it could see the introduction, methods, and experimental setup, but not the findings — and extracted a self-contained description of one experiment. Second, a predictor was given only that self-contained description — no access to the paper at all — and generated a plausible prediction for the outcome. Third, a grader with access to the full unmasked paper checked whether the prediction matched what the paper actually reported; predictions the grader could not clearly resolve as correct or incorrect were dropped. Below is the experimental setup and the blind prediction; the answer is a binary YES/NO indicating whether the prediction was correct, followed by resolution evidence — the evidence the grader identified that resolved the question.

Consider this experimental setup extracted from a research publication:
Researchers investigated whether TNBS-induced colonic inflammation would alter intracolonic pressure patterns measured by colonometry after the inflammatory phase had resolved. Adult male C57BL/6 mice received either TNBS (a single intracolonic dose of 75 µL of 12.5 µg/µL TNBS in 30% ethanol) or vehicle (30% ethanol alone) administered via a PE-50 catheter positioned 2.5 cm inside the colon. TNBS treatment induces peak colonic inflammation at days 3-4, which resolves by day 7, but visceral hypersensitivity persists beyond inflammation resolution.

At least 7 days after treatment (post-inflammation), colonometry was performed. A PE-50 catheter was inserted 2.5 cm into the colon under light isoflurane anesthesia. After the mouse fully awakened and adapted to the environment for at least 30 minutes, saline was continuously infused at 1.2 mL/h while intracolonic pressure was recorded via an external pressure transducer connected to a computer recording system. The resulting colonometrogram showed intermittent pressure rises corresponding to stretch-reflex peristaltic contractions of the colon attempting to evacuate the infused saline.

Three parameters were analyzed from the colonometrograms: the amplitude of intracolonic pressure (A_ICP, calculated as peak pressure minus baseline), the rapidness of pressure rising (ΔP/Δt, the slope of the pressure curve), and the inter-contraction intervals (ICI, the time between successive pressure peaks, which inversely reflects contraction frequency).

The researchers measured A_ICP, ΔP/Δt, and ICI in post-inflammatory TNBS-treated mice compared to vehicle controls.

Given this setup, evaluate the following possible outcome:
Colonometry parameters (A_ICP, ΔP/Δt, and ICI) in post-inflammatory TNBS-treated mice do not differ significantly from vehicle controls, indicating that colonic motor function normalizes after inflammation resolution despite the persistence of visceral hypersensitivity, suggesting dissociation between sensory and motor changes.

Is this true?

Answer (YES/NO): NO